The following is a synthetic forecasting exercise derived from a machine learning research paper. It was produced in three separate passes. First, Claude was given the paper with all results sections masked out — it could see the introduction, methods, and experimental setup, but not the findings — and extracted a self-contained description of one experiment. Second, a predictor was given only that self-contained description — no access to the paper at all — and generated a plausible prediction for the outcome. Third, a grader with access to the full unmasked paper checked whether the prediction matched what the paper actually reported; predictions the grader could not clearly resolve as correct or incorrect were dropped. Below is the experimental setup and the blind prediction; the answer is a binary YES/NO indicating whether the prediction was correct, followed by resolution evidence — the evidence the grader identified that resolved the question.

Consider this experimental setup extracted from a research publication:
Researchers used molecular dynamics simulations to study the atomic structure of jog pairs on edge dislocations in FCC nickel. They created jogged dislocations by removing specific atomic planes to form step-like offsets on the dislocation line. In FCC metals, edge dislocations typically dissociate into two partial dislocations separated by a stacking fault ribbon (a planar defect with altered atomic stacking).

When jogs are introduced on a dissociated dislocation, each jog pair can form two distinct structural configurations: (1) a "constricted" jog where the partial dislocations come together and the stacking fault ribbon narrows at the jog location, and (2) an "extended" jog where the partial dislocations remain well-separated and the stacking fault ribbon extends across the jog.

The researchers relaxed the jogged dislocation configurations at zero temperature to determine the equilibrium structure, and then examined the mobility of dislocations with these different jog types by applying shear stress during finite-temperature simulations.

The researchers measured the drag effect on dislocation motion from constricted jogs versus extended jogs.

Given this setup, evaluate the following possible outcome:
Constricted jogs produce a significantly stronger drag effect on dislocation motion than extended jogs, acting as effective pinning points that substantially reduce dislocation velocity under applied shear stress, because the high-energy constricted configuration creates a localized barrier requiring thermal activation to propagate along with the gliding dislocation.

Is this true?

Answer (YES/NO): YES